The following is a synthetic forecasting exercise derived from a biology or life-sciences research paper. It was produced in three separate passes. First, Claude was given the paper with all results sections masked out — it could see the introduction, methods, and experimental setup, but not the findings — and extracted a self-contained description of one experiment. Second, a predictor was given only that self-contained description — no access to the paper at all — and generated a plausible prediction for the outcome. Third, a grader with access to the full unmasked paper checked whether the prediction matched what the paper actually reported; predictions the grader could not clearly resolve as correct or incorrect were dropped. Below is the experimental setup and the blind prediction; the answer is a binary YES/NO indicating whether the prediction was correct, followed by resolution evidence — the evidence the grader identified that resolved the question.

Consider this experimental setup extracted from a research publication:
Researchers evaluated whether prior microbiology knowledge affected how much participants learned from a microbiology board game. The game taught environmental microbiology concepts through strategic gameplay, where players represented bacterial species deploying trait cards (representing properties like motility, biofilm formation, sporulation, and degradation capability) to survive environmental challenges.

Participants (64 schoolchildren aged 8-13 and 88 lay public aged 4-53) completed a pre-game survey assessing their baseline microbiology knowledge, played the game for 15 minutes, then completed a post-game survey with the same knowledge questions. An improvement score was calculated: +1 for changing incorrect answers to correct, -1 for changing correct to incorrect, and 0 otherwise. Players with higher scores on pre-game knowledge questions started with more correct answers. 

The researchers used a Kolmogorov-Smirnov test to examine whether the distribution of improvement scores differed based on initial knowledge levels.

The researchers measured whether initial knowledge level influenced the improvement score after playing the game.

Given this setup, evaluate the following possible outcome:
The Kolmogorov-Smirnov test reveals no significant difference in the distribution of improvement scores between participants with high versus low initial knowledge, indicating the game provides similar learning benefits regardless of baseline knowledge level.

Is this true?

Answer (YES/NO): NO